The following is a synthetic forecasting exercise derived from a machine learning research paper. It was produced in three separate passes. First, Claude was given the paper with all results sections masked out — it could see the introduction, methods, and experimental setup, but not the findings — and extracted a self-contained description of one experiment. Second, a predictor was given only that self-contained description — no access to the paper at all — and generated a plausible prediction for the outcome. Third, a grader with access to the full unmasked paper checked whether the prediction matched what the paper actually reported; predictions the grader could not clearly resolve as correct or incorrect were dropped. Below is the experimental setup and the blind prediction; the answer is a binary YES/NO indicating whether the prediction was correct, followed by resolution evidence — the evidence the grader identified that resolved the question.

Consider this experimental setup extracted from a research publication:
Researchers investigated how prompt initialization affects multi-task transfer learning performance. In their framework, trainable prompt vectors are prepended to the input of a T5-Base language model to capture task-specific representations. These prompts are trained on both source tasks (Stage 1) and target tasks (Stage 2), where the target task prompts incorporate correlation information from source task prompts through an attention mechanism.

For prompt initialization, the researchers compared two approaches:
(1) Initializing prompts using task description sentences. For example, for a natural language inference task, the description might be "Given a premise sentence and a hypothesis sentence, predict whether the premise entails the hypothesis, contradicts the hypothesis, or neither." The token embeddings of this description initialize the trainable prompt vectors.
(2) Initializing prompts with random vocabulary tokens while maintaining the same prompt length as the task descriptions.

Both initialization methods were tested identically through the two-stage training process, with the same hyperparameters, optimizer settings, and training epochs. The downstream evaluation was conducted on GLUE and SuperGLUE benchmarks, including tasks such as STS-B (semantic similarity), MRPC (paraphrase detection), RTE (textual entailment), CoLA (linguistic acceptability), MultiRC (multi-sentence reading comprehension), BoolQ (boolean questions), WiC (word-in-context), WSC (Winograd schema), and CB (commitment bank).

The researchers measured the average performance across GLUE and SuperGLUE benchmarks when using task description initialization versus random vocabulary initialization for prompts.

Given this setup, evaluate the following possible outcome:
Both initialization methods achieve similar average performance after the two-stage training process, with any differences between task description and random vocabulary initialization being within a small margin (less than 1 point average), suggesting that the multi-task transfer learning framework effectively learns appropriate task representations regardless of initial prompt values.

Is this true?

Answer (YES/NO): NO